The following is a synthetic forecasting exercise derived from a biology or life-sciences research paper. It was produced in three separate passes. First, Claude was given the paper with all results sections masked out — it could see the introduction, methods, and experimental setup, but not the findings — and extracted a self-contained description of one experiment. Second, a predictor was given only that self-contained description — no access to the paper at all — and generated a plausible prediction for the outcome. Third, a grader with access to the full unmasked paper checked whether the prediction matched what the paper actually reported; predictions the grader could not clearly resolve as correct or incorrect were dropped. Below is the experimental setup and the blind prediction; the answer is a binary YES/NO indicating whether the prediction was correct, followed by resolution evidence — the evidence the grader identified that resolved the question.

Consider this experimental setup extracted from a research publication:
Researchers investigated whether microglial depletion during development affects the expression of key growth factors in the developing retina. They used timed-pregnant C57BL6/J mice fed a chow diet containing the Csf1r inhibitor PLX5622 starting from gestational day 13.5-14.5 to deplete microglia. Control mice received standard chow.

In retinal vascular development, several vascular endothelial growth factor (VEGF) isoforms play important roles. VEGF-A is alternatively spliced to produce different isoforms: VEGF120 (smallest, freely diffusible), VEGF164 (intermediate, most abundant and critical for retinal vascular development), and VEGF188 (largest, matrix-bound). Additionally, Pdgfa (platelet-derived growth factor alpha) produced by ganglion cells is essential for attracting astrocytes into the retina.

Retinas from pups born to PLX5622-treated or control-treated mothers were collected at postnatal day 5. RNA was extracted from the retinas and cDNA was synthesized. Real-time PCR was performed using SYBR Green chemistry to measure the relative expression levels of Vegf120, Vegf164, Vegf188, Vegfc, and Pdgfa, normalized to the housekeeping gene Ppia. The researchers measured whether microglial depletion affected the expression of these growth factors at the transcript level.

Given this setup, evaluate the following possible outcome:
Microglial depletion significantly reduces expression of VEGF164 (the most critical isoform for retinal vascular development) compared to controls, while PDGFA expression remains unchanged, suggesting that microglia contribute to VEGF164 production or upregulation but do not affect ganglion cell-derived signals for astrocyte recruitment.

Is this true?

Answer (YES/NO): NO